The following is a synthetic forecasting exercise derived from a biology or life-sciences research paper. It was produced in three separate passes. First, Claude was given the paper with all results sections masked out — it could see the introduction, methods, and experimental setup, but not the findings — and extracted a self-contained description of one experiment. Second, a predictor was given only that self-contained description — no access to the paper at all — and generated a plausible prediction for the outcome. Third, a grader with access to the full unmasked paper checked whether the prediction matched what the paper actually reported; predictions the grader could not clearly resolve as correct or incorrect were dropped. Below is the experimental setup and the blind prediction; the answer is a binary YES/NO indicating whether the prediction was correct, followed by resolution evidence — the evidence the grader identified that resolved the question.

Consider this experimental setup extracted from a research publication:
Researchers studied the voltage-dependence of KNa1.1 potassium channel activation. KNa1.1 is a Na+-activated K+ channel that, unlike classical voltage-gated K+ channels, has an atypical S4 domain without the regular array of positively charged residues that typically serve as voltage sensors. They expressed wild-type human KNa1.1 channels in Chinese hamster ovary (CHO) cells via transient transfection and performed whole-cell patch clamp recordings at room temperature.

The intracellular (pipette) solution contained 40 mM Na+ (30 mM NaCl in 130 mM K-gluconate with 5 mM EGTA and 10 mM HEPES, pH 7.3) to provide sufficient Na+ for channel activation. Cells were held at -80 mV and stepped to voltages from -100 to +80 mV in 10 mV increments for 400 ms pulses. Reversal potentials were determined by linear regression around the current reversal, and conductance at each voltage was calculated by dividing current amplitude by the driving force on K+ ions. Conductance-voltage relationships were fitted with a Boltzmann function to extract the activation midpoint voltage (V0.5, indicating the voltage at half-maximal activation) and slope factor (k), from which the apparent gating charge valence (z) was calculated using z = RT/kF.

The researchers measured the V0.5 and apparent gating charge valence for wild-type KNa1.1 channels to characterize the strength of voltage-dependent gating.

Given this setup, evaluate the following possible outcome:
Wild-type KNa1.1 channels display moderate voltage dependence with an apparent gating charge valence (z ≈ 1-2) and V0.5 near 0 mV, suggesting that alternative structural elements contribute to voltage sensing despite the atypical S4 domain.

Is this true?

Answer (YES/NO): NO